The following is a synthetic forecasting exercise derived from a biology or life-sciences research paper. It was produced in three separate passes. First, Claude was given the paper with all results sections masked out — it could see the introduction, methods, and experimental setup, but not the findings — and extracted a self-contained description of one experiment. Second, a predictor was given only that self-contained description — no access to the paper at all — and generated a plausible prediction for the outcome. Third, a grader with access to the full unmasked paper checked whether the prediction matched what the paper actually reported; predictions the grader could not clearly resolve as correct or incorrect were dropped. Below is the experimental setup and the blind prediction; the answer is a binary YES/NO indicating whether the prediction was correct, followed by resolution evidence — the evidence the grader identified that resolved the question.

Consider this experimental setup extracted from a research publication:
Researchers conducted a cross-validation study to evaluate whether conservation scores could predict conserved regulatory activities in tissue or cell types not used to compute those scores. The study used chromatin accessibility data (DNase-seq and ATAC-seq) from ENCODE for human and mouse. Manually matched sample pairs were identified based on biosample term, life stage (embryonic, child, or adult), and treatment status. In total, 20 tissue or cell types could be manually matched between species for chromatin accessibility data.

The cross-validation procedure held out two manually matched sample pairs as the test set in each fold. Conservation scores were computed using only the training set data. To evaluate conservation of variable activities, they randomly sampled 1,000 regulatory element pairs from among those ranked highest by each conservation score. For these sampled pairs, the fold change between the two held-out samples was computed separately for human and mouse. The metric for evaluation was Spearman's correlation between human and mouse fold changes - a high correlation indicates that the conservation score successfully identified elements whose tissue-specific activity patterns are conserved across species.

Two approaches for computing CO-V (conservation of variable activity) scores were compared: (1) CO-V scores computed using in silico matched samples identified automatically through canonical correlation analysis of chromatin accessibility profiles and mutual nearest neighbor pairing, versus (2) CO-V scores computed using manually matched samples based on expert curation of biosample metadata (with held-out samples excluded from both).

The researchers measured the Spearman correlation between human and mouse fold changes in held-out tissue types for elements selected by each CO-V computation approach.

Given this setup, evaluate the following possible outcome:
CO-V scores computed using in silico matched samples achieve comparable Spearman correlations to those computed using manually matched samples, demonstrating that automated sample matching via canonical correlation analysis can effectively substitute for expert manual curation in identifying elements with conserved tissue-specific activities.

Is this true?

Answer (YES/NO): NO